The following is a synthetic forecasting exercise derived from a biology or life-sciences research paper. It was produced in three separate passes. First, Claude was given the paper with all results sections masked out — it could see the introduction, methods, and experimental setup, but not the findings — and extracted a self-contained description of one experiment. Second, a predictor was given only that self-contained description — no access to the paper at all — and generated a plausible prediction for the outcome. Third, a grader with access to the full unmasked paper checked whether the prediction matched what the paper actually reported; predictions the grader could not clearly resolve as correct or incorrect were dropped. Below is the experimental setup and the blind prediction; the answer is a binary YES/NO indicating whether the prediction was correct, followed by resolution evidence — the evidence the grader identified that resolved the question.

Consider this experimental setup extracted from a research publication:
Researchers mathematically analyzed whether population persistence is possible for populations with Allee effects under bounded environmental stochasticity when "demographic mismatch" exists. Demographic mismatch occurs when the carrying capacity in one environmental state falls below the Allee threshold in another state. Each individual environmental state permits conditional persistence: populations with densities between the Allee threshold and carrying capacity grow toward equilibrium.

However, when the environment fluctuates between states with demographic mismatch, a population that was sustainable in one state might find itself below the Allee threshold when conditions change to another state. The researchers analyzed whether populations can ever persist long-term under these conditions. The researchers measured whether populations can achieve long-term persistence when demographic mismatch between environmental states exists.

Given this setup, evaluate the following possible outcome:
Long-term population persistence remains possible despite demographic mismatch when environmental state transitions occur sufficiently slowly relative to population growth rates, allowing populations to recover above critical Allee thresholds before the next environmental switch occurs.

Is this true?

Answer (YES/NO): NO